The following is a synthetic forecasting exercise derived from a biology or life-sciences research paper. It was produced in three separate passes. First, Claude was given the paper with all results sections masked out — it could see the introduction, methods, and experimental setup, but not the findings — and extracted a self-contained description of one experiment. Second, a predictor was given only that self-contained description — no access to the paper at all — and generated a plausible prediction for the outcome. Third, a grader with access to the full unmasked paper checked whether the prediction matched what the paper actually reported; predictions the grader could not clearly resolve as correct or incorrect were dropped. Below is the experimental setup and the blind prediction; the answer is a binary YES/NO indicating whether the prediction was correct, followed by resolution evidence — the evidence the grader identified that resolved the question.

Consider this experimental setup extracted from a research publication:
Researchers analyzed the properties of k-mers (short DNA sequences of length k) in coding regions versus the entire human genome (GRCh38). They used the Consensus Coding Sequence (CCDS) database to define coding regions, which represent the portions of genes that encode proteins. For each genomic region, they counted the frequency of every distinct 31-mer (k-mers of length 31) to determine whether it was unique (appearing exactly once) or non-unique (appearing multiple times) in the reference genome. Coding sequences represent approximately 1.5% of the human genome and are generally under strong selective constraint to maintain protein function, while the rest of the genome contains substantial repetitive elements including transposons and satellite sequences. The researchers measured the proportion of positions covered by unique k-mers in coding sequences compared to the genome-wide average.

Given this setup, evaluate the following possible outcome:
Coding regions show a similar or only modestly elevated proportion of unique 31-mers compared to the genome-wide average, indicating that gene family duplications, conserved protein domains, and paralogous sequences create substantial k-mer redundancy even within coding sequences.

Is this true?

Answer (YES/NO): NO